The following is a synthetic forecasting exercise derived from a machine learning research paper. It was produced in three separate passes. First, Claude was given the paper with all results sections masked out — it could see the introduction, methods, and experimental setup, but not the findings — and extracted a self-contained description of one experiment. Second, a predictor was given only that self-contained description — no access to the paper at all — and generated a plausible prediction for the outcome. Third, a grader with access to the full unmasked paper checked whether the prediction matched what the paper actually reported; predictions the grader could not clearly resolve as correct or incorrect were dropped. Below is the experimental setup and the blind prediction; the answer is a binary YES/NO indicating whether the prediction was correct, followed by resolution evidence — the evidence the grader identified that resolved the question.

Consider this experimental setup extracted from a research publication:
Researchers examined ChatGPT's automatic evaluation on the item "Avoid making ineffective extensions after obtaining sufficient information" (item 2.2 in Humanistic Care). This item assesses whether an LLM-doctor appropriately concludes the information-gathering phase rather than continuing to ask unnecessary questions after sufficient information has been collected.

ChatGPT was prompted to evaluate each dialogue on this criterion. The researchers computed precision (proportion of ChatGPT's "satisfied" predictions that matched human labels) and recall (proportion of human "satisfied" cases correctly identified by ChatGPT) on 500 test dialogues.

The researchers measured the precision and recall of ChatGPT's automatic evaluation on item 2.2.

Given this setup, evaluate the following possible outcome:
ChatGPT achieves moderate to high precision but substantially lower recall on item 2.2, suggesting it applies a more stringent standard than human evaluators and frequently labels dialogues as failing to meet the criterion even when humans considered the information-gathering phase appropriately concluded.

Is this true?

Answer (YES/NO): YES